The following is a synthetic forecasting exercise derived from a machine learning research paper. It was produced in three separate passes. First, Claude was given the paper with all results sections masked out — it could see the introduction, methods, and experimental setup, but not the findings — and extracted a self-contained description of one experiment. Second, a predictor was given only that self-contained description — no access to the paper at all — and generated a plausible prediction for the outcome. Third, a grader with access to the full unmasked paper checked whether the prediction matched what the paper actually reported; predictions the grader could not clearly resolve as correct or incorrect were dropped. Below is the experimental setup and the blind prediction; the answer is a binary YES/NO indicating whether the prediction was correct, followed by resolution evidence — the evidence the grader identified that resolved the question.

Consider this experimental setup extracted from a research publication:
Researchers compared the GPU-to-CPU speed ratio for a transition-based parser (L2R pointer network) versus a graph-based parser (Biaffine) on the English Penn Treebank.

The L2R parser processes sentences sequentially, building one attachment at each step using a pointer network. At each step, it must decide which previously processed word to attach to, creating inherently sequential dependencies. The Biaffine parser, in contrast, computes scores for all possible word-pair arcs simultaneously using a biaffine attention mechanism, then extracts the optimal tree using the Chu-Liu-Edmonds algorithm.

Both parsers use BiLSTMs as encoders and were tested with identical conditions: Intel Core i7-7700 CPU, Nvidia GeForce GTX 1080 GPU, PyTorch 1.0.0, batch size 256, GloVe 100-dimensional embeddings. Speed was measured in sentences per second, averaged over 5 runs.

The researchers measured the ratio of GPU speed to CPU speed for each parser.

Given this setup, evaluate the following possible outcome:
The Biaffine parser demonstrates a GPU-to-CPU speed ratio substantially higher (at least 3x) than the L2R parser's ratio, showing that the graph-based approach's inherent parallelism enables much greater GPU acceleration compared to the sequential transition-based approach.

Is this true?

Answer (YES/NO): NO